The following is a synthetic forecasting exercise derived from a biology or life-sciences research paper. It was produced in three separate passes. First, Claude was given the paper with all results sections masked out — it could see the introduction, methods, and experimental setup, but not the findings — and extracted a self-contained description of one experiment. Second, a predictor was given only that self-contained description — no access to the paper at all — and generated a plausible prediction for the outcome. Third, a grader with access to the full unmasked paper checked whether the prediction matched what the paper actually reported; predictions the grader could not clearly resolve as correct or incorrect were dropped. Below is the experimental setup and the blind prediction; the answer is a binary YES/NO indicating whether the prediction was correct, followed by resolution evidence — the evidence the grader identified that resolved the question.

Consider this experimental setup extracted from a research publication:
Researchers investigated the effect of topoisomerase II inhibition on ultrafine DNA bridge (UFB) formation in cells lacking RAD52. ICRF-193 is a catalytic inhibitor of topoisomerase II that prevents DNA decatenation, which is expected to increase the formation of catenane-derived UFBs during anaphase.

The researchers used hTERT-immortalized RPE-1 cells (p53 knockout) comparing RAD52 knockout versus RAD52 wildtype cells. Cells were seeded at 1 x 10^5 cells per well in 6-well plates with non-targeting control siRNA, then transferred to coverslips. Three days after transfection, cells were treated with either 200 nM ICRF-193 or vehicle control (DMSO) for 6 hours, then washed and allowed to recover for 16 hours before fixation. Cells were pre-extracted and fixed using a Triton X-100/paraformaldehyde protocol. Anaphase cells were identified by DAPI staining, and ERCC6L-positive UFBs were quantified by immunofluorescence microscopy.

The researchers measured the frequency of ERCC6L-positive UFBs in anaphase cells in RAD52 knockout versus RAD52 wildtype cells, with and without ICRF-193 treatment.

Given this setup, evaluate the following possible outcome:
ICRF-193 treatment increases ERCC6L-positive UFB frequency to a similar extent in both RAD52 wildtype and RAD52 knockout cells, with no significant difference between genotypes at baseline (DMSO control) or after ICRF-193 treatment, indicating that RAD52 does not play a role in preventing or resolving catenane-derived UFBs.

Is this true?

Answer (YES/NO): NO